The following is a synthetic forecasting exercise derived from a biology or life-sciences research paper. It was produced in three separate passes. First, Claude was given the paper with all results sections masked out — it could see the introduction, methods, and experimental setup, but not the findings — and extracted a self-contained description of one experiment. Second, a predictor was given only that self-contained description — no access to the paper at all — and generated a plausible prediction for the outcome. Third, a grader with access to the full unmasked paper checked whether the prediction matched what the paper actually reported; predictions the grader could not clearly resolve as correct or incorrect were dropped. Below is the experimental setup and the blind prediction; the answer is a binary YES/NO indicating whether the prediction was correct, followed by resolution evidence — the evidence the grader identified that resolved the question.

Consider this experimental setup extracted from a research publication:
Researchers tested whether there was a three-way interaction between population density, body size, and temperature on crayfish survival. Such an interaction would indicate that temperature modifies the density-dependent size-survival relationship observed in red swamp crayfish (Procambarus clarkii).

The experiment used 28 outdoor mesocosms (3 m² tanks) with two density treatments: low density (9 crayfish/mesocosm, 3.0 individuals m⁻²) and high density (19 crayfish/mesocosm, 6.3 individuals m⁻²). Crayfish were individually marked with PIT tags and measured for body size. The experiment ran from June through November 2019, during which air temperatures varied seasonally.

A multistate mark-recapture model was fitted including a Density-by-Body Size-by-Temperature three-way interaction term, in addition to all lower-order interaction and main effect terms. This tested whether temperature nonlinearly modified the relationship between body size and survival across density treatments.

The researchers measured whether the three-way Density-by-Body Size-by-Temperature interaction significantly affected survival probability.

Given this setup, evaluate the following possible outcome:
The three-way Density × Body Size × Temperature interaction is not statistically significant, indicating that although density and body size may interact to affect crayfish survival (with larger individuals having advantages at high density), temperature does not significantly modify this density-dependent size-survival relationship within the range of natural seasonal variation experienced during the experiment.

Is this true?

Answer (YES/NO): YES